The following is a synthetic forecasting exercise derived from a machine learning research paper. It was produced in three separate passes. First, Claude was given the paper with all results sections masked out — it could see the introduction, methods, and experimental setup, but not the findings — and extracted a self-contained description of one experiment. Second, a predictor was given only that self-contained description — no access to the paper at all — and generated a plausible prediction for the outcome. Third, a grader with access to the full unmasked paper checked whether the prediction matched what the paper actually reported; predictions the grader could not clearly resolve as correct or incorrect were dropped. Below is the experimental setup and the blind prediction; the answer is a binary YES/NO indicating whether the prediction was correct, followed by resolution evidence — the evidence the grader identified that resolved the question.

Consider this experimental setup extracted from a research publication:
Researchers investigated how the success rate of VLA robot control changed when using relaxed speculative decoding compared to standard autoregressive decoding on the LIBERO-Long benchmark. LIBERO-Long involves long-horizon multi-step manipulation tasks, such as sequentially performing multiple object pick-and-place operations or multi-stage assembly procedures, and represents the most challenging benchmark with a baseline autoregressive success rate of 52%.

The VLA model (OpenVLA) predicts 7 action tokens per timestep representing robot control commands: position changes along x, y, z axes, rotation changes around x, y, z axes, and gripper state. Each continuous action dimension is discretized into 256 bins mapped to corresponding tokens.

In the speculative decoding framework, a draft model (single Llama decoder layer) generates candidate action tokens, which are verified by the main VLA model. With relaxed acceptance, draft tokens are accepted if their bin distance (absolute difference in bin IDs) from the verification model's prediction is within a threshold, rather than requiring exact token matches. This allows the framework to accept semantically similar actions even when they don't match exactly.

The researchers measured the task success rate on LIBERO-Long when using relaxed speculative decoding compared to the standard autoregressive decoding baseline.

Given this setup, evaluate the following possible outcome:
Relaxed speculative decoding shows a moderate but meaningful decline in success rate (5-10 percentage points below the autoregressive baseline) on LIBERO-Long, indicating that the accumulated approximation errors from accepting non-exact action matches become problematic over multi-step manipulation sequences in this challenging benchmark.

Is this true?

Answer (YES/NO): NO